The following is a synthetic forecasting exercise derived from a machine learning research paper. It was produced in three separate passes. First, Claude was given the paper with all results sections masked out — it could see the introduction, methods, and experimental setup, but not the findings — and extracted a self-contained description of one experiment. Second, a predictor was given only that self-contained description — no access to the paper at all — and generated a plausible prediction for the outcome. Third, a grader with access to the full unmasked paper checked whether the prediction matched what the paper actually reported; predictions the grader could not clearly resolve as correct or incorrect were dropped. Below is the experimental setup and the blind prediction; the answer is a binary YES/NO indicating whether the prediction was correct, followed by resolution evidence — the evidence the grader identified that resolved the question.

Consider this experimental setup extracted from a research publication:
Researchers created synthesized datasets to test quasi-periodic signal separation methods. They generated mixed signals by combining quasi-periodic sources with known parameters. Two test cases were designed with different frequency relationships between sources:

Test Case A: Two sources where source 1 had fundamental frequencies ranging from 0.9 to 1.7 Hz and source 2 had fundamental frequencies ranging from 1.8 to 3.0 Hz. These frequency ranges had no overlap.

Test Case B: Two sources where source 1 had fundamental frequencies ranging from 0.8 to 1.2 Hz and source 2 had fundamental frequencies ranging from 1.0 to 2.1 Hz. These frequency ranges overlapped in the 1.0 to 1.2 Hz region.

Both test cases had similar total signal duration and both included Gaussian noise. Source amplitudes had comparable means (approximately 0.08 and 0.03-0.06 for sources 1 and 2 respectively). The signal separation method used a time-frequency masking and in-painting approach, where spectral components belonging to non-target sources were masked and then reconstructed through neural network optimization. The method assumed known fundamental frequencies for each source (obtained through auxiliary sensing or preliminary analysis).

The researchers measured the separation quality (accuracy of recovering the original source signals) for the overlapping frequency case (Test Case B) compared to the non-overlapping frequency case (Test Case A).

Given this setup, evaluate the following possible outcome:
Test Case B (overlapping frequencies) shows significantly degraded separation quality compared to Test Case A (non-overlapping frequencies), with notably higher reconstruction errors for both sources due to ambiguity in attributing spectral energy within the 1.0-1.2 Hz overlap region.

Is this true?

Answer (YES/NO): YES